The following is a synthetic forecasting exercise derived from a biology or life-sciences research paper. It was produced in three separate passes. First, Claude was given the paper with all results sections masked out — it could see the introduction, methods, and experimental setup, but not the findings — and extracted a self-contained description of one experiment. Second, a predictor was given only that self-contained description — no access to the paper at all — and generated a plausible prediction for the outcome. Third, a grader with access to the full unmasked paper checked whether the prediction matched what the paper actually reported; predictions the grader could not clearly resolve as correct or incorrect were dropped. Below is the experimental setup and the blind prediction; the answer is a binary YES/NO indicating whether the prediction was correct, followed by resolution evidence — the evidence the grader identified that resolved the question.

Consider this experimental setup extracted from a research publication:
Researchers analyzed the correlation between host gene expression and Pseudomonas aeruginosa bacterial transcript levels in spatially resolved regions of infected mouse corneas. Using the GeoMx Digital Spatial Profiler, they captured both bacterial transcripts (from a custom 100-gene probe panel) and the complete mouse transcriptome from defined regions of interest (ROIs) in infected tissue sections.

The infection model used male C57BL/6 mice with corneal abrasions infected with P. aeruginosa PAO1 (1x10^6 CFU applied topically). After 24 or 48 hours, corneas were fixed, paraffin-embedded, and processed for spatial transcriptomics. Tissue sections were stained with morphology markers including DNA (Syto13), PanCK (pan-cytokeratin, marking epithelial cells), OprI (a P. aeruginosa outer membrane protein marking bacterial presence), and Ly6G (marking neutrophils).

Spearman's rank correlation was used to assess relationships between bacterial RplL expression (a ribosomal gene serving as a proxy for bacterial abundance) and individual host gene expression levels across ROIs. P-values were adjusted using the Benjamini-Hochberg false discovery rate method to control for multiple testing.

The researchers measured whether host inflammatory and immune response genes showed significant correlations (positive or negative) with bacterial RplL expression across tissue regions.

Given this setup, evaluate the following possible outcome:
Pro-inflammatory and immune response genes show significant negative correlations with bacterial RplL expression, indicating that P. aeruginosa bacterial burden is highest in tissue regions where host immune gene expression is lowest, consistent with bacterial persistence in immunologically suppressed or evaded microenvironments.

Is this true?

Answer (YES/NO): NO